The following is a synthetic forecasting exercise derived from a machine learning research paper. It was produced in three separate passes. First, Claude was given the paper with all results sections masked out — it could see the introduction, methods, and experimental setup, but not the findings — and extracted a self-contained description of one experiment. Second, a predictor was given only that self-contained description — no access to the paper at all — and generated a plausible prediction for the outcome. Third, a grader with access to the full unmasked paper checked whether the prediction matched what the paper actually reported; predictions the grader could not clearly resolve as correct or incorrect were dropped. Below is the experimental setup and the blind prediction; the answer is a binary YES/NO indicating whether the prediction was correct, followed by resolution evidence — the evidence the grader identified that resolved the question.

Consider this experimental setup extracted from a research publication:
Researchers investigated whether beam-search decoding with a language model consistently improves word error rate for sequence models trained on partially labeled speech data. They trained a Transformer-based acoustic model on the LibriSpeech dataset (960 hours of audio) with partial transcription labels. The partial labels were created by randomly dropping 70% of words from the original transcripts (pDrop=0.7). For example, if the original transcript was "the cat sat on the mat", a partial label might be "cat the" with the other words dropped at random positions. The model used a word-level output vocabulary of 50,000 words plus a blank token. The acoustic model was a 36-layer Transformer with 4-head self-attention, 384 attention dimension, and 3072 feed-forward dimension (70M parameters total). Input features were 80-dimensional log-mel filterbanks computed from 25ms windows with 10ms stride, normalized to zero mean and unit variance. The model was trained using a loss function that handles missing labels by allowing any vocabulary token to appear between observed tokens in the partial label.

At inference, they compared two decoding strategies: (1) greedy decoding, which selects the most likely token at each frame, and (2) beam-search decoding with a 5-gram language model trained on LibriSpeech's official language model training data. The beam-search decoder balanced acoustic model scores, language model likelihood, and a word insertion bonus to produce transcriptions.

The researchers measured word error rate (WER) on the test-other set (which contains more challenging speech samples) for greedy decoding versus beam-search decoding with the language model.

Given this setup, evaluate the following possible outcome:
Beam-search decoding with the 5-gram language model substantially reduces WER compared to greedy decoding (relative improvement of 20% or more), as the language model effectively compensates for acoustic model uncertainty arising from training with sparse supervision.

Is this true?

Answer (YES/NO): NO